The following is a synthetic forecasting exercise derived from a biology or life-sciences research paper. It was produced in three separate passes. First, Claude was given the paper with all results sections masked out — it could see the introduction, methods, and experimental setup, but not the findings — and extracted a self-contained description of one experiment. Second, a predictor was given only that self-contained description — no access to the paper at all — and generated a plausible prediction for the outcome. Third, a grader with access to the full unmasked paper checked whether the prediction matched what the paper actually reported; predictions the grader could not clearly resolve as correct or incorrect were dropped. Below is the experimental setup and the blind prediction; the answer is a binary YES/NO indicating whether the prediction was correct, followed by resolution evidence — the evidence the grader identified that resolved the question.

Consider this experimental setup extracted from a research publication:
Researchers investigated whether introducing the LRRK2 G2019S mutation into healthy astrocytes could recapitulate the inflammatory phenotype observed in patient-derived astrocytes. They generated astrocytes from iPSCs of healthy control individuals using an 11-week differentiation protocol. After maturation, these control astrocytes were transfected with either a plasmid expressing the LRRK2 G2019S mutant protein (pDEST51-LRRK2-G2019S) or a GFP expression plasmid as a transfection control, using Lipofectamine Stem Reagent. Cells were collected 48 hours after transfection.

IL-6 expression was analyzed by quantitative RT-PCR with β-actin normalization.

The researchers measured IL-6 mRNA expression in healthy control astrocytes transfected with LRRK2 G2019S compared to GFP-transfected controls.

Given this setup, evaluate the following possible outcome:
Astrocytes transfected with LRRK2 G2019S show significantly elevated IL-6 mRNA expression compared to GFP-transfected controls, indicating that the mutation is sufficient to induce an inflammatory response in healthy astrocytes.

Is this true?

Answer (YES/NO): YES